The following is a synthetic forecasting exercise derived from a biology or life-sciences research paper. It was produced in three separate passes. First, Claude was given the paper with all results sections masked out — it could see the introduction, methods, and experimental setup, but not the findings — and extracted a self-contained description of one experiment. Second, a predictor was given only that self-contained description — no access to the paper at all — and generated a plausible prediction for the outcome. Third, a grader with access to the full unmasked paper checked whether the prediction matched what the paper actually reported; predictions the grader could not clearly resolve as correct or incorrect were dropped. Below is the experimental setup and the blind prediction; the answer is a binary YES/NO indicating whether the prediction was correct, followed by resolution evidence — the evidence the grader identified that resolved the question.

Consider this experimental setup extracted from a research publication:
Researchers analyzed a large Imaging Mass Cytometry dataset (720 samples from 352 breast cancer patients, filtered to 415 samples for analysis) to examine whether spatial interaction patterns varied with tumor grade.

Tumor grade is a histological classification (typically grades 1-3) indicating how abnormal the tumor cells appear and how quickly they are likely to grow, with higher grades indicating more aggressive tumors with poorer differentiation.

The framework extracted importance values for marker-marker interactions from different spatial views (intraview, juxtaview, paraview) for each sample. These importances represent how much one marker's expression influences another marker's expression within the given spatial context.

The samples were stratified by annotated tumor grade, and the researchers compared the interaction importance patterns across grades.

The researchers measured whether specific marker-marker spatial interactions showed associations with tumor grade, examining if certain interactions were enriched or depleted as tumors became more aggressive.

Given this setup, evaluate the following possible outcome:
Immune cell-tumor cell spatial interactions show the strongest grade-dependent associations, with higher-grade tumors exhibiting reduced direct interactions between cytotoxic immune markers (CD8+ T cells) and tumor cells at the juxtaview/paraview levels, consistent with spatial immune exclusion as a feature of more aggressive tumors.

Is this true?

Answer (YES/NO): NO